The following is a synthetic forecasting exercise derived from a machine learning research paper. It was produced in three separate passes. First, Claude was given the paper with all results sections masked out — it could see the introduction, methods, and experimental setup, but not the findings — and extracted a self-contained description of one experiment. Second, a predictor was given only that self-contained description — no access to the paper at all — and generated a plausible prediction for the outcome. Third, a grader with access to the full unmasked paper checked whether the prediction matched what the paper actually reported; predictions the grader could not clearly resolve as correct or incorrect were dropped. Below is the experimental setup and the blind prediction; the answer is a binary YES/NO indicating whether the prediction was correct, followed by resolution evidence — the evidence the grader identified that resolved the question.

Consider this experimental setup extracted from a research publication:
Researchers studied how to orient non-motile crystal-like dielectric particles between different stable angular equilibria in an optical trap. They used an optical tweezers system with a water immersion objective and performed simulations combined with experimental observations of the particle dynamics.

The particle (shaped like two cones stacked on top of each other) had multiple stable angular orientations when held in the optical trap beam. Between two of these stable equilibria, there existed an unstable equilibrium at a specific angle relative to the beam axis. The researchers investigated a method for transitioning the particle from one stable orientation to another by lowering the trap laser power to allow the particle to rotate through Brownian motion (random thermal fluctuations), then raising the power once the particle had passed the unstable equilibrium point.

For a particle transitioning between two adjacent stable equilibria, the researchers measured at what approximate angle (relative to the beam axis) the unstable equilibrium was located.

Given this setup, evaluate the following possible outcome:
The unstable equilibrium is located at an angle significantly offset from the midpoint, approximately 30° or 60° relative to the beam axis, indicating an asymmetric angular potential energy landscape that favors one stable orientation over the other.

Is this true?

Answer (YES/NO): NO